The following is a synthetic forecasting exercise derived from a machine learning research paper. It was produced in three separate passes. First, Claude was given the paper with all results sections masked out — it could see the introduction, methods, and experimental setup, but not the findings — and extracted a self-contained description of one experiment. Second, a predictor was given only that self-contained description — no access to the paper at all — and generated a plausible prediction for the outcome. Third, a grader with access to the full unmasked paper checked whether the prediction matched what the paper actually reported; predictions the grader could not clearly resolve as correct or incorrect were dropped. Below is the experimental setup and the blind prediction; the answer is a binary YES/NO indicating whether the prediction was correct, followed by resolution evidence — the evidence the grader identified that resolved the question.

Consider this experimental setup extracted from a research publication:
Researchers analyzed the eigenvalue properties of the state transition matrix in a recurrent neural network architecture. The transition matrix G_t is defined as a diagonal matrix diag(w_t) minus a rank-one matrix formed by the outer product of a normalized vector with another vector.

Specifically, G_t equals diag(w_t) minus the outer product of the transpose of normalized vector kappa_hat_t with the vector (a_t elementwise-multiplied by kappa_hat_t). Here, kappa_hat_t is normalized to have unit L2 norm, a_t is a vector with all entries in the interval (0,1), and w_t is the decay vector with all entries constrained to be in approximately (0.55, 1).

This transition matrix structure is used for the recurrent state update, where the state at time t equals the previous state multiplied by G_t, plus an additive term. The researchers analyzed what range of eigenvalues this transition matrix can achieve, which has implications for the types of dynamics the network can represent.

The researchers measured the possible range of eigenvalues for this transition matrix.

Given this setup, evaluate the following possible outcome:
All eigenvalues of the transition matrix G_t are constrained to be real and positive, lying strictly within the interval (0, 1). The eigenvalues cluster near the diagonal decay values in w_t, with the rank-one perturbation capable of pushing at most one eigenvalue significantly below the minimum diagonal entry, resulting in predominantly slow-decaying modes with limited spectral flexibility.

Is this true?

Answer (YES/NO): NO